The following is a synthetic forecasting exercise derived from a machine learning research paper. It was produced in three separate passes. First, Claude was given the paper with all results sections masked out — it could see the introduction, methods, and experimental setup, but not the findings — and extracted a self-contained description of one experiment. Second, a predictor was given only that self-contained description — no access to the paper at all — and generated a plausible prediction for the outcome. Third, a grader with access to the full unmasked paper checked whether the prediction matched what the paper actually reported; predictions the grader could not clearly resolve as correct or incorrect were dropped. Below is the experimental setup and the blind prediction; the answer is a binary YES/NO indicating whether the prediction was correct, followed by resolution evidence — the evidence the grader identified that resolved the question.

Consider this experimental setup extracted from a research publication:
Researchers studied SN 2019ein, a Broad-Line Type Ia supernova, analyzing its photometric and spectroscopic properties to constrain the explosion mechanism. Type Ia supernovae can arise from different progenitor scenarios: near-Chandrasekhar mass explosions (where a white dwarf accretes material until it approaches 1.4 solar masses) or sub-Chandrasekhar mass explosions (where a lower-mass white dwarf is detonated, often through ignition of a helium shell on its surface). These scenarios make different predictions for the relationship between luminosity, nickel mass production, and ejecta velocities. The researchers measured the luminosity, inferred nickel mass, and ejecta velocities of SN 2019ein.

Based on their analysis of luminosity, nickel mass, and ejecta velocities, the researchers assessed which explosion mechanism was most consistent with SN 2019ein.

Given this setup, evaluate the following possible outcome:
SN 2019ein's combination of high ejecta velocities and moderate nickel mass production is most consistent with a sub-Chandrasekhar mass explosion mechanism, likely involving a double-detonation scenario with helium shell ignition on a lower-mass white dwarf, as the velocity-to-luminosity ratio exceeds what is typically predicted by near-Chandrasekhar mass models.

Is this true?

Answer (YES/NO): NO